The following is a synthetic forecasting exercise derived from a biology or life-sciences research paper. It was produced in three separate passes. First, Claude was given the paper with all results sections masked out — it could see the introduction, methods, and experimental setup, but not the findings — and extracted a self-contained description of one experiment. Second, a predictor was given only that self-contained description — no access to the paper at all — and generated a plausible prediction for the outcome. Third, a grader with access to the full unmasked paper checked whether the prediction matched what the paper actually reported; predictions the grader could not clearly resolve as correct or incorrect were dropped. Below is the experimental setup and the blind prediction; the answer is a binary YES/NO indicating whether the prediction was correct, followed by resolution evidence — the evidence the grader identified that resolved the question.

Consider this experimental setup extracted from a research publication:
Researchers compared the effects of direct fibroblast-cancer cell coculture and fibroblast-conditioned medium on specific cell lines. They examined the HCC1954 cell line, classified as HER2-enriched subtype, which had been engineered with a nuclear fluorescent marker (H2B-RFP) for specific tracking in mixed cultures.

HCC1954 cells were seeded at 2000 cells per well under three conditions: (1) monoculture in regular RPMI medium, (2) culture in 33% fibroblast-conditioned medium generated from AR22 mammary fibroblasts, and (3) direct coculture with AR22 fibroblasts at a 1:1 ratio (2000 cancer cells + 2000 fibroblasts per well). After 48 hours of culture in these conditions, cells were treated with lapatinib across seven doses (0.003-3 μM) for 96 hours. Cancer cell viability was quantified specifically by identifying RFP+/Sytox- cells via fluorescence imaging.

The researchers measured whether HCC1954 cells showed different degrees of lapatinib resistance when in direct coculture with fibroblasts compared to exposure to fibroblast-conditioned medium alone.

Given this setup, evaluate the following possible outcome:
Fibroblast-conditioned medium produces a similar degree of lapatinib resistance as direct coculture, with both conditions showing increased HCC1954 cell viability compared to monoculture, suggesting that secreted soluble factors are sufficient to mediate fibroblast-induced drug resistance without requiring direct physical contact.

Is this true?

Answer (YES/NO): NO